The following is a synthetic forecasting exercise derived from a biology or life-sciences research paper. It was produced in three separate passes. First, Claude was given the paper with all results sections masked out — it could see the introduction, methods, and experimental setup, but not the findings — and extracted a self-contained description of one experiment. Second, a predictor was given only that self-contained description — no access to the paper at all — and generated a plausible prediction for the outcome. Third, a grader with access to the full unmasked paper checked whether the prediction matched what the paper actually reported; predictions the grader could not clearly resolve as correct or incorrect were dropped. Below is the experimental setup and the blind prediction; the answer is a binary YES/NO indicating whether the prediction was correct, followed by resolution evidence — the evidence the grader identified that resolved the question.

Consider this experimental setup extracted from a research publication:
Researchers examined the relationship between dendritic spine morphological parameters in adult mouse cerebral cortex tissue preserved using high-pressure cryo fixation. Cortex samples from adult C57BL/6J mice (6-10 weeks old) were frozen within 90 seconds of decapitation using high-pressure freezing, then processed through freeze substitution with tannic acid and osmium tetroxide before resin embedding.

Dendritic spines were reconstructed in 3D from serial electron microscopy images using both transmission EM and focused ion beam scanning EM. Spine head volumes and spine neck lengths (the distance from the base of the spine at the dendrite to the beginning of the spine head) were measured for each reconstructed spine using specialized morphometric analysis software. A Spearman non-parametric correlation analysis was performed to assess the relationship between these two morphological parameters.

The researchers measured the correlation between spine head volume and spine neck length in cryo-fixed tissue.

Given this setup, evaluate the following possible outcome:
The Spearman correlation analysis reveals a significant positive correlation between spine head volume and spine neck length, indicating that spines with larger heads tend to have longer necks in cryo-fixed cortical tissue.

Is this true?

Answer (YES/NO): NO